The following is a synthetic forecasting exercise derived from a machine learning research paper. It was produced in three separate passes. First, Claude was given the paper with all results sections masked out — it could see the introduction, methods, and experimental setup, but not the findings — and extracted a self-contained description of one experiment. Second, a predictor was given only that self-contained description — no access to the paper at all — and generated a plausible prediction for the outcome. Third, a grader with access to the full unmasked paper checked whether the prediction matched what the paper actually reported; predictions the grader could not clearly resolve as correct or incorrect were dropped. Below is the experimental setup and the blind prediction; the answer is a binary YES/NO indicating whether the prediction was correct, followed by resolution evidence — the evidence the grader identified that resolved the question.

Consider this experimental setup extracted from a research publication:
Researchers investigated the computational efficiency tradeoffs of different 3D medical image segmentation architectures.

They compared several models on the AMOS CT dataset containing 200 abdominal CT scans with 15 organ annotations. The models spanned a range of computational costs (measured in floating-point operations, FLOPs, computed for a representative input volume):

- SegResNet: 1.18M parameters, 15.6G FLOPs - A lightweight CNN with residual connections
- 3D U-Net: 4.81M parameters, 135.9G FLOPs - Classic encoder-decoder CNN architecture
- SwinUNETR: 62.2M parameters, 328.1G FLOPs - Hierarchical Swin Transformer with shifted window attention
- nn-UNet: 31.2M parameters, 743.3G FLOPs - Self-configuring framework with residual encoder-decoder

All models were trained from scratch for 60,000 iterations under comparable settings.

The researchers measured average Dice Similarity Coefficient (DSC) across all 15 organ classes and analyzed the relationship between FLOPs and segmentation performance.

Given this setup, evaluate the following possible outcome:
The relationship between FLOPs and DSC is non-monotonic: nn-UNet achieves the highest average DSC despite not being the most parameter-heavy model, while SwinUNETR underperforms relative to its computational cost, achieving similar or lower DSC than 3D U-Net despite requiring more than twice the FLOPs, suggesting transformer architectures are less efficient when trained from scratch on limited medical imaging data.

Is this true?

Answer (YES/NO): NO